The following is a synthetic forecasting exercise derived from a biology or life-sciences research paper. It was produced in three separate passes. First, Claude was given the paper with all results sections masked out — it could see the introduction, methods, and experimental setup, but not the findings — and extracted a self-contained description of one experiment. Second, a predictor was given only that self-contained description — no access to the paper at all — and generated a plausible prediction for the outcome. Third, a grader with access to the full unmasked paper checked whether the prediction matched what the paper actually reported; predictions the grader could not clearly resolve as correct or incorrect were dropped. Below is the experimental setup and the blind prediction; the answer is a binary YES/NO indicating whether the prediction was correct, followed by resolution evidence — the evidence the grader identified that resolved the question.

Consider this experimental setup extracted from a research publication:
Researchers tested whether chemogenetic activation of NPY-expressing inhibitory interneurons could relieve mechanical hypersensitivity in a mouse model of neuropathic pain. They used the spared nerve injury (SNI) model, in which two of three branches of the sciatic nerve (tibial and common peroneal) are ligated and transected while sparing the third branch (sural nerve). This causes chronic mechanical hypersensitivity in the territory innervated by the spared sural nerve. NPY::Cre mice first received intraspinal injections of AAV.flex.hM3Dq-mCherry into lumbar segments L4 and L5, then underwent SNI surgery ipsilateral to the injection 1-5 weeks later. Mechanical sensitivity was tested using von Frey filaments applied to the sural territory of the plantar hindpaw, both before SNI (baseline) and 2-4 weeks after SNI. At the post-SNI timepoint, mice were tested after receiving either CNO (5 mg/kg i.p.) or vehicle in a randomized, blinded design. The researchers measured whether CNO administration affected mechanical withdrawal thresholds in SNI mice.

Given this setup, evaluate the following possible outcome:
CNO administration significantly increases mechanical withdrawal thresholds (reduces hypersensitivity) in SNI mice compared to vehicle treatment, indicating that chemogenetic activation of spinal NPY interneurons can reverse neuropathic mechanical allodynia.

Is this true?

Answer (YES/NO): YES